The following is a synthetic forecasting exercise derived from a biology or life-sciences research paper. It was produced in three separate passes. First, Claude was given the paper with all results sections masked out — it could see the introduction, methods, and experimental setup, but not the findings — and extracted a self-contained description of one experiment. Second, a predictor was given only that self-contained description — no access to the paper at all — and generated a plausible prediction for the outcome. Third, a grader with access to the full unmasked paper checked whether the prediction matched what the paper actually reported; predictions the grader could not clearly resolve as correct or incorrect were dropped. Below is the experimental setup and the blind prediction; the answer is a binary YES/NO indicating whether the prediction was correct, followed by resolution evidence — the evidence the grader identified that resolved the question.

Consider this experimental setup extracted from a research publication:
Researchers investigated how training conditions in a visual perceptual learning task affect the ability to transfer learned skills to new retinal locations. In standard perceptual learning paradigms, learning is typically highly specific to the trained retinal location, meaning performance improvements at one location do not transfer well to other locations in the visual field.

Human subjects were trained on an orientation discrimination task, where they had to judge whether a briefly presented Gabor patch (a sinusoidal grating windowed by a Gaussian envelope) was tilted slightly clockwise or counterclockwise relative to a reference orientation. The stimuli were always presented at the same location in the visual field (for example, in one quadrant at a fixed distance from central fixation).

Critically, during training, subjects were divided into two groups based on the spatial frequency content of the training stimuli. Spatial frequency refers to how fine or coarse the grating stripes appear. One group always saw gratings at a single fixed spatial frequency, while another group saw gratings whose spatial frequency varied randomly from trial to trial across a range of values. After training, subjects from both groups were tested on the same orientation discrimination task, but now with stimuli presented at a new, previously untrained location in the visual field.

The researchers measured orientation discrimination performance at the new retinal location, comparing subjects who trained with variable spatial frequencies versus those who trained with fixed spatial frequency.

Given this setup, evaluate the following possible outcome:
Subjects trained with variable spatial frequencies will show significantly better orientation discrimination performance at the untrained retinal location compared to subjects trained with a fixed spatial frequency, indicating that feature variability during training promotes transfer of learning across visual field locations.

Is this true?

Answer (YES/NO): YES